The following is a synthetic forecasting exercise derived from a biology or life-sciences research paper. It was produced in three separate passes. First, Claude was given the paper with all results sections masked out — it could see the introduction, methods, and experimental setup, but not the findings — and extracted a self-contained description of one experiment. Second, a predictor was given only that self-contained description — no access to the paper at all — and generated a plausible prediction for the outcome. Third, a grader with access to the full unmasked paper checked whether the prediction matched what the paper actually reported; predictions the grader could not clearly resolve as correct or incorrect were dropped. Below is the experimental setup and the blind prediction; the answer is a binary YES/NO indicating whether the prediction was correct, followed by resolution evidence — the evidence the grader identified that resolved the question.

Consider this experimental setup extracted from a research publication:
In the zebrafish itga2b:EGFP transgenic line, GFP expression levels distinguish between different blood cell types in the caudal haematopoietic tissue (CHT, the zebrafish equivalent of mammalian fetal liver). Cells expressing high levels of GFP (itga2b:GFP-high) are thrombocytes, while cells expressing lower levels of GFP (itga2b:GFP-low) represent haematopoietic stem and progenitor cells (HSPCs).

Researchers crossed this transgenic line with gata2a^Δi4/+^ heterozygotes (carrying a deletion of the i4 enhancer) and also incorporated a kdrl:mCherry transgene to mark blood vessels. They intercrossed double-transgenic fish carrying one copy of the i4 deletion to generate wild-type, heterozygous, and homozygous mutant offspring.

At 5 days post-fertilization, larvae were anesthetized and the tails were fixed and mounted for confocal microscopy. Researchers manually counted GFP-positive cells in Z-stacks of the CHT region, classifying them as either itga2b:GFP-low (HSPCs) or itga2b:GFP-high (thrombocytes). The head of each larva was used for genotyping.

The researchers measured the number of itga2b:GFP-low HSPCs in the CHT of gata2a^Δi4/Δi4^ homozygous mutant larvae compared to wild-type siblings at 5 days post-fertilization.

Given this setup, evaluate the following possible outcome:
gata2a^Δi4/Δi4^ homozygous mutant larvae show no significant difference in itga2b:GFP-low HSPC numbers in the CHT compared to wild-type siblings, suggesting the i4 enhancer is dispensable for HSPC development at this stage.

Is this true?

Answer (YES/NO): YES